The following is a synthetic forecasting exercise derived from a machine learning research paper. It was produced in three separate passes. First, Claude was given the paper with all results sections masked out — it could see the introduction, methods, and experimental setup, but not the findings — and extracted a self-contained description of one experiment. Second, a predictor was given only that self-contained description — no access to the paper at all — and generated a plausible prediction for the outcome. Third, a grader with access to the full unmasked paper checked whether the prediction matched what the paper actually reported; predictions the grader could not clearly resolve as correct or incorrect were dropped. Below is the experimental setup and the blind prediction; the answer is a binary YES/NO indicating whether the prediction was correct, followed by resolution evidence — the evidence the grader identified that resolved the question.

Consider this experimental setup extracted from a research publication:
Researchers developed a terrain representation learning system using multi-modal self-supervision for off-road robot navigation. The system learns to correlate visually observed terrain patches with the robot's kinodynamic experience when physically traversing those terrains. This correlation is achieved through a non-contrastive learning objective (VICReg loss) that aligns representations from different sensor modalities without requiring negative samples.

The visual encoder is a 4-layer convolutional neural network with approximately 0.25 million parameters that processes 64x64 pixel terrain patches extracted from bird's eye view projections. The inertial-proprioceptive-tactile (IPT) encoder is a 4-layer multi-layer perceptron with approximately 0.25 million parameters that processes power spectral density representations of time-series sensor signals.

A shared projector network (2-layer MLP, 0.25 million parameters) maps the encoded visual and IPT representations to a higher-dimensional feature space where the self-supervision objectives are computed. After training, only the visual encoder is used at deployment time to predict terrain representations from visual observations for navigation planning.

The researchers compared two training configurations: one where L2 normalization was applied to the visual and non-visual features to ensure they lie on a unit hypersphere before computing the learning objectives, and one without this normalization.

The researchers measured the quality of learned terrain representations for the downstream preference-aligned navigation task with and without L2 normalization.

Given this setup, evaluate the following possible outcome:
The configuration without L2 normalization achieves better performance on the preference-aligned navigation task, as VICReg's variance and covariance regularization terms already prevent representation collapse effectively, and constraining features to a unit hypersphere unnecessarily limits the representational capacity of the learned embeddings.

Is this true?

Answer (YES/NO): NO